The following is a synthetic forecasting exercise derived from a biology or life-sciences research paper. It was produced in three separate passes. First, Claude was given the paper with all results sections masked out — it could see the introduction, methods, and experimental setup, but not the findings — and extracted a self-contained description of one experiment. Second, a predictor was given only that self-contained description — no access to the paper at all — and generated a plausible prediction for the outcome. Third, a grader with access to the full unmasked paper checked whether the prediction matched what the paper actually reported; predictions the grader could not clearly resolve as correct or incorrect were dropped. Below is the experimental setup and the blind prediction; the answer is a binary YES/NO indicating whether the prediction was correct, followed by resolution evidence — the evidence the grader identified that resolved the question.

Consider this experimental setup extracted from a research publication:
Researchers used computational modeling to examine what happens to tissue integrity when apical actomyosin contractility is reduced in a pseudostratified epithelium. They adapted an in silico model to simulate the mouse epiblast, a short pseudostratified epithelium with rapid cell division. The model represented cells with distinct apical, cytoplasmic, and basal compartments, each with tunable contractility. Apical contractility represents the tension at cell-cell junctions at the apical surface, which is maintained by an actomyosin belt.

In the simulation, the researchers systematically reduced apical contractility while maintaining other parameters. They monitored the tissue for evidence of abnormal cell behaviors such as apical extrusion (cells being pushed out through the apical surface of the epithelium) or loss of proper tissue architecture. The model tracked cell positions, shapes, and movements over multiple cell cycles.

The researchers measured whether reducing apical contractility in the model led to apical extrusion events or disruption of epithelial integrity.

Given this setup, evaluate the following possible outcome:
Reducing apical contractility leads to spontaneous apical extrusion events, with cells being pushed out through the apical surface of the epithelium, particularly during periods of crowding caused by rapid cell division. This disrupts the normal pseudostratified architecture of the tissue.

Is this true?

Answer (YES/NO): NO